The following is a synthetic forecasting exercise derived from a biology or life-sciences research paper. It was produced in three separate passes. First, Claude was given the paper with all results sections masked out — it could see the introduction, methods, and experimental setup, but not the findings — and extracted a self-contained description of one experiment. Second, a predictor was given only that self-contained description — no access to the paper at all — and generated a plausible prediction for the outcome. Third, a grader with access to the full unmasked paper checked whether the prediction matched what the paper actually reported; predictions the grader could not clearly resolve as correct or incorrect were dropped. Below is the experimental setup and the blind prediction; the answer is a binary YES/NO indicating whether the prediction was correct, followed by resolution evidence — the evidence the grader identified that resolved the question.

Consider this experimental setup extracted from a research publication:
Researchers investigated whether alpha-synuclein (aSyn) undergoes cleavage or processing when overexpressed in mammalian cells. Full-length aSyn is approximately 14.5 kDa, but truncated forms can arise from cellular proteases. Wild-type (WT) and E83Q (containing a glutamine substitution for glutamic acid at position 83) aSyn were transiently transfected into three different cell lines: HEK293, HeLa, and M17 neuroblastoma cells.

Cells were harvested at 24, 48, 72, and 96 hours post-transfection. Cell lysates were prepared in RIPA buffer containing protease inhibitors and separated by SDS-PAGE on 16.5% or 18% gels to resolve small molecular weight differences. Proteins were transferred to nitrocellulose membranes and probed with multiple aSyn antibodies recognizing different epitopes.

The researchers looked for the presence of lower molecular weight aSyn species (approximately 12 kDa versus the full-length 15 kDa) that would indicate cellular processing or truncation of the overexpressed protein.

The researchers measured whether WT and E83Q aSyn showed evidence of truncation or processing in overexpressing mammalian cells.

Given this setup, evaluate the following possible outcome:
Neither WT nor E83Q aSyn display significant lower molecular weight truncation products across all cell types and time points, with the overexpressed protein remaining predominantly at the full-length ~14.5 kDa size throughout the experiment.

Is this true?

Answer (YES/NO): YES